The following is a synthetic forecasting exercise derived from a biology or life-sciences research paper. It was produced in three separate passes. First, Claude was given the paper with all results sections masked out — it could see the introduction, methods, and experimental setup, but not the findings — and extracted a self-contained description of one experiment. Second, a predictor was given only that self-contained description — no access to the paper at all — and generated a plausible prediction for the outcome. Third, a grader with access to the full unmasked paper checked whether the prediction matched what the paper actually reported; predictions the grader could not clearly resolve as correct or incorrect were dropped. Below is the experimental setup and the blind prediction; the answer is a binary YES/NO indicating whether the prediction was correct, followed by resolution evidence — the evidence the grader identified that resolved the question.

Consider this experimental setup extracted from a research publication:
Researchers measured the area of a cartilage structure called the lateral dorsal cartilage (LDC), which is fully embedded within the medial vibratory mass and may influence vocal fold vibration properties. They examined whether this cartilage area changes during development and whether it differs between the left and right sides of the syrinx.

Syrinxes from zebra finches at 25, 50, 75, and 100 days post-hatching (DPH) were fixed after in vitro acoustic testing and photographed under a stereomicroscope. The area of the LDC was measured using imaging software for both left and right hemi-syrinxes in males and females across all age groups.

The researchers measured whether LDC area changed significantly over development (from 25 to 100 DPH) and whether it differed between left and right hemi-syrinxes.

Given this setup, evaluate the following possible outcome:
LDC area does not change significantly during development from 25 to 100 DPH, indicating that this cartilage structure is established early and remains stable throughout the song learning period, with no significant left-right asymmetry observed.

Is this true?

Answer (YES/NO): NO